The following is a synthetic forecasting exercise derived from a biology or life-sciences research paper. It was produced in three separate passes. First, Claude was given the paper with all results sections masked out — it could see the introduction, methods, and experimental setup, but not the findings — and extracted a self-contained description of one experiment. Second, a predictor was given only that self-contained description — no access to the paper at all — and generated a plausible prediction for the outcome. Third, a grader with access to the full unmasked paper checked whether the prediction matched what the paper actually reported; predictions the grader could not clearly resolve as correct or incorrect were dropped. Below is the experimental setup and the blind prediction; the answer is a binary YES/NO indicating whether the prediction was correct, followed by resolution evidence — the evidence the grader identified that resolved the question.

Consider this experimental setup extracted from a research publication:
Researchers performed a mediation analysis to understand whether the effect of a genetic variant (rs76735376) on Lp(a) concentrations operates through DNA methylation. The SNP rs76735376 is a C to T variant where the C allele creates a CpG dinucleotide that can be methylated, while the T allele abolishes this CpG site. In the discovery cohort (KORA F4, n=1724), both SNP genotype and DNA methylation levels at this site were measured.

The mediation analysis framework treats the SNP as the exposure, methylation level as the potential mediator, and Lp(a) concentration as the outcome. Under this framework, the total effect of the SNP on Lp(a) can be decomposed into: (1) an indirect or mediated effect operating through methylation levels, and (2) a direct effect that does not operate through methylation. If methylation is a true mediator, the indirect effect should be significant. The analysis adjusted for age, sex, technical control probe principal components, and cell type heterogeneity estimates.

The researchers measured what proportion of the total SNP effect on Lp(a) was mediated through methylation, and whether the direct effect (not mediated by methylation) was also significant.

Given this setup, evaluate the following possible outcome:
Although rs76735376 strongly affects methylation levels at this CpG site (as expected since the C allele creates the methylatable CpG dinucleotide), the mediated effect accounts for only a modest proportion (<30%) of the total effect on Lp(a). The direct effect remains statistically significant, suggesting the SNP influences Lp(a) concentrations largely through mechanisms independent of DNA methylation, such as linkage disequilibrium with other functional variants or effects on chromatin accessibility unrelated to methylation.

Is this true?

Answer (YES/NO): NO